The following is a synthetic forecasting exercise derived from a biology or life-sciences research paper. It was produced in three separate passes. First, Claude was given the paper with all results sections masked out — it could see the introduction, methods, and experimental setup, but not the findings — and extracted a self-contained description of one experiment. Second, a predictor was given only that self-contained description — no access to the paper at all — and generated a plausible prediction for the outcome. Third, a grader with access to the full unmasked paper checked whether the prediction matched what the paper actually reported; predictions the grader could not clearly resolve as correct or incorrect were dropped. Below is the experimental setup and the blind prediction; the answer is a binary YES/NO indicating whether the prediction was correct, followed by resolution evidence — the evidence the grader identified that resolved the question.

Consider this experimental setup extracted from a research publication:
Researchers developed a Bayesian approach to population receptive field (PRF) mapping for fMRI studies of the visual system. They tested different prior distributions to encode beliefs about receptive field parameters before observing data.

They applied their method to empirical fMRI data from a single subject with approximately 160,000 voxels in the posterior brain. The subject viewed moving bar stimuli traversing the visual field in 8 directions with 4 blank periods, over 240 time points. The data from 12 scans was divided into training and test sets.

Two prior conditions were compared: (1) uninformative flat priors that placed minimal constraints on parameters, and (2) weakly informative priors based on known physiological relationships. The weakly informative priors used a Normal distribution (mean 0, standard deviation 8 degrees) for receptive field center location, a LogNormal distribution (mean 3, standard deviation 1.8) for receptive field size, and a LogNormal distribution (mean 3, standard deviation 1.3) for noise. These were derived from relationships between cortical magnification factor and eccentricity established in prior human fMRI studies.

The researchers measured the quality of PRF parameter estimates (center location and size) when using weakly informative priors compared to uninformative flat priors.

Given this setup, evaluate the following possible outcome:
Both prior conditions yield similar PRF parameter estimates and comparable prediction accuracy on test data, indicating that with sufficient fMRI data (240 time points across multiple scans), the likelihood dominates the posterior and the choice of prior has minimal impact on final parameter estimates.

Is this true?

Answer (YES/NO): NO